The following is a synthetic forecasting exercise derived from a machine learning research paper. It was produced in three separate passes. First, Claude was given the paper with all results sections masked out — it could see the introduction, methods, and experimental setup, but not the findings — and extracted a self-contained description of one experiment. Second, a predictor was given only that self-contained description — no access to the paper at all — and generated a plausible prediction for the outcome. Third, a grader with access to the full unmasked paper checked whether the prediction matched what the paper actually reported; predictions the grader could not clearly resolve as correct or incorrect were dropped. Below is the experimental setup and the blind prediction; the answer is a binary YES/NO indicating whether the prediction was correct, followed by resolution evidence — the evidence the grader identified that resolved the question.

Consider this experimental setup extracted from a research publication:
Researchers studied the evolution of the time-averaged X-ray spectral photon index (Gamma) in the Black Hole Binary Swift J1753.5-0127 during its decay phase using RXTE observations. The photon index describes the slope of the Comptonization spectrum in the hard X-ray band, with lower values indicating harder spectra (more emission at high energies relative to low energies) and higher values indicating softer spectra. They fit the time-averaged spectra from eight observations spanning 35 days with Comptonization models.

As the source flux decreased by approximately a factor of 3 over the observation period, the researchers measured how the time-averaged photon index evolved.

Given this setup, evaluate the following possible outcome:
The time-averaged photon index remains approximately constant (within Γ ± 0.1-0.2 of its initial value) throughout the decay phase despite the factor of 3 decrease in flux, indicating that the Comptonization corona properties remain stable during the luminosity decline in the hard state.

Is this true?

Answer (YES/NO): NO